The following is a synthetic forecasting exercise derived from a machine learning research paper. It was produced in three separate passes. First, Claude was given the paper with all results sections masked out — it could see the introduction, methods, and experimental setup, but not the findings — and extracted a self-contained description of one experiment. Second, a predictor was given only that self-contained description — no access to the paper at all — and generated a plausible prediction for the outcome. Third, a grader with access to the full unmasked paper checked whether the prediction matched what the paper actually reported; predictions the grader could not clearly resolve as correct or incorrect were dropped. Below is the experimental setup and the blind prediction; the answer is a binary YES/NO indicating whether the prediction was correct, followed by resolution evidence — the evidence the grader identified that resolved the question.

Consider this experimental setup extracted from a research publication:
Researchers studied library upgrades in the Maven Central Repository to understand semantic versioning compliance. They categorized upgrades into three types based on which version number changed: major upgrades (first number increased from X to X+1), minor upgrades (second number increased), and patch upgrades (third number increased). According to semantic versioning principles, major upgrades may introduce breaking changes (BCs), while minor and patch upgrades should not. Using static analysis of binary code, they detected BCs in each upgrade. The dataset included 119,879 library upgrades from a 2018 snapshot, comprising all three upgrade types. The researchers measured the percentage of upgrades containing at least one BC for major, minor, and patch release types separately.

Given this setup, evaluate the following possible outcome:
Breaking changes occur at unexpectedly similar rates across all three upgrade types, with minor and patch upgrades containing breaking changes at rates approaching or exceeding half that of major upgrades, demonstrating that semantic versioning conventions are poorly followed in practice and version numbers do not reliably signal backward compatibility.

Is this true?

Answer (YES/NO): NO